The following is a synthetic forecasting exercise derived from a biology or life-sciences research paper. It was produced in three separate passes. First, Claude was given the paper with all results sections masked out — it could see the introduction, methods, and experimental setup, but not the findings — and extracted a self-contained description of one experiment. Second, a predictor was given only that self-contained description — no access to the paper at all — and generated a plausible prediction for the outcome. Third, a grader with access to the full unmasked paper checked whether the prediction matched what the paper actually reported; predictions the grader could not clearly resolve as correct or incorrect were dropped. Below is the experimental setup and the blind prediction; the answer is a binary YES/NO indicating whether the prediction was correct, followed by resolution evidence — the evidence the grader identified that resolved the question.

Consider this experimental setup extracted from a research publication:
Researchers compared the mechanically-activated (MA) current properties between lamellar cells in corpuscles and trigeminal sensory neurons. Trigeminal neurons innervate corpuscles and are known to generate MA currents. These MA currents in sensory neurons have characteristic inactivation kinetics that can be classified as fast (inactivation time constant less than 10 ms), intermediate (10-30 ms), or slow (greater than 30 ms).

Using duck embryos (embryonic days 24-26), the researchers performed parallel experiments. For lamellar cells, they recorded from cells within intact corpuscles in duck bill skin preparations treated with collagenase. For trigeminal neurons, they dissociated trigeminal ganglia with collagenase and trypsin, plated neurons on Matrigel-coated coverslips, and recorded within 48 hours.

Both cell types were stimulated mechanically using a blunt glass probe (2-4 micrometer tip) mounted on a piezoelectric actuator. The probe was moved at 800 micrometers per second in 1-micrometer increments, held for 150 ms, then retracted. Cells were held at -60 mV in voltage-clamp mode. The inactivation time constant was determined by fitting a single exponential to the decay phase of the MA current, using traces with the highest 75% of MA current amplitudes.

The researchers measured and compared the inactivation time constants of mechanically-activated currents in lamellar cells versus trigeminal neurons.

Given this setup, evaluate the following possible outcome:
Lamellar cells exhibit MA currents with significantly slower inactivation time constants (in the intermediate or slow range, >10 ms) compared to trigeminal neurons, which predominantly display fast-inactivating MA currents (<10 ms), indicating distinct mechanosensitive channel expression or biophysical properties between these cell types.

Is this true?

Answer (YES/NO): NO